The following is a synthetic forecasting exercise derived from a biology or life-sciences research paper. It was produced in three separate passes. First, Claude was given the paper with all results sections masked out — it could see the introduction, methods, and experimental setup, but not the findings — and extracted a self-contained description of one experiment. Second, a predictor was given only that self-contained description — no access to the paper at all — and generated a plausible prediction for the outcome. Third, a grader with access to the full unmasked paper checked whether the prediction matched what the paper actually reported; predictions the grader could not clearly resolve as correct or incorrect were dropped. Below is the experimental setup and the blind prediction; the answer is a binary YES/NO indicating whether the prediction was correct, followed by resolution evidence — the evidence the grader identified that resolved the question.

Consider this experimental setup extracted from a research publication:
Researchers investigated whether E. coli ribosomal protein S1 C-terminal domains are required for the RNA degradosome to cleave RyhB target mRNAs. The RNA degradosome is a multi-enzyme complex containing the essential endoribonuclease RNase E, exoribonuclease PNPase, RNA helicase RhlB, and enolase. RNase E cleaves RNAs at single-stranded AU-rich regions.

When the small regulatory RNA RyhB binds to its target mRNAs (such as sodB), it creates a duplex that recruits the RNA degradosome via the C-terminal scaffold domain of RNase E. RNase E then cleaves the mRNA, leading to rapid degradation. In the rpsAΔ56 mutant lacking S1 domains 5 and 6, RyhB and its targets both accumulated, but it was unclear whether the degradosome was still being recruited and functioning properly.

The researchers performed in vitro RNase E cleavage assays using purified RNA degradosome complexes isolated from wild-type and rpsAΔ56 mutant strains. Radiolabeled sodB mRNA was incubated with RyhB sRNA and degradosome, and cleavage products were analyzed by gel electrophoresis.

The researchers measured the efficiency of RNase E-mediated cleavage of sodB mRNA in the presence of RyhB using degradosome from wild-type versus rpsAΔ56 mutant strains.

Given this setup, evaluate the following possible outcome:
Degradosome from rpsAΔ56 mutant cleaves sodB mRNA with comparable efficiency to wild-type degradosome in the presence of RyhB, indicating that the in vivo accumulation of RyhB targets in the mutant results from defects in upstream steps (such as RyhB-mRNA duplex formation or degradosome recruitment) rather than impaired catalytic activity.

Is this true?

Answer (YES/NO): NO